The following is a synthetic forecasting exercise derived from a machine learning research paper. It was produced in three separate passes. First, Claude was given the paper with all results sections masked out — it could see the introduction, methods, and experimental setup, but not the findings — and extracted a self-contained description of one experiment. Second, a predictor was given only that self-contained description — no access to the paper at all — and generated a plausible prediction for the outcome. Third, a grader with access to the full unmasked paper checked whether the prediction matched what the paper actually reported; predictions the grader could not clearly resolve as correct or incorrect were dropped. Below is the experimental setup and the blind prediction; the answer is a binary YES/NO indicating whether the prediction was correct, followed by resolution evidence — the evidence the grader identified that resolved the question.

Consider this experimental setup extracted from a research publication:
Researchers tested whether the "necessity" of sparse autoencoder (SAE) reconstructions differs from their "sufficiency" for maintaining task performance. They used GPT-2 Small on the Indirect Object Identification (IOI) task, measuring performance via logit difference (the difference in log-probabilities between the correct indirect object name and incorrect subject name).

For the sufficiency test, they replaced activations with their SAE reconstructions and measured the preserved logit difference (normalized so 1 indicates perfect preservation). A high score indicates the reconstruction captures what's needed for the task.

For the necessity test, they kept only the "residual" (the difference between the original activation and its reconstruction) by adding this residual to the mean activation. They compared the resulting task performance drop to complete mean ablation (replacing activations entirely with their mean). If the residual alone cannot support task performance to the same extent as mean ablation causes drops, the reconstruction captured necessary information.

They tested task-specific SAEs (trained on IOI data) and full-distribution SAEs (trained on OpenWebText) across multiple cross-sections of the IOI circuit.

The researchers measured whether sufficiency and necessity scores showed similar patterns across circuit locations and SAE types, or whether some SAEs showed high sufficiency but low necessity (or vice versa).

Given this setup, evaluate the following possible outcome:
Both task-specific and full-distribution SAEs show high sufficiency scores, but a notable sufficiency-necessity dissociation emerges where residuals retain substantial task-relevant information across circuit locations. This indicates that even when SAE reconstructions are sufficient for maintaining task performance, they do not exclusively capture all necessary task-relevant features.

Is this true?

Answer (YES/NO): NO